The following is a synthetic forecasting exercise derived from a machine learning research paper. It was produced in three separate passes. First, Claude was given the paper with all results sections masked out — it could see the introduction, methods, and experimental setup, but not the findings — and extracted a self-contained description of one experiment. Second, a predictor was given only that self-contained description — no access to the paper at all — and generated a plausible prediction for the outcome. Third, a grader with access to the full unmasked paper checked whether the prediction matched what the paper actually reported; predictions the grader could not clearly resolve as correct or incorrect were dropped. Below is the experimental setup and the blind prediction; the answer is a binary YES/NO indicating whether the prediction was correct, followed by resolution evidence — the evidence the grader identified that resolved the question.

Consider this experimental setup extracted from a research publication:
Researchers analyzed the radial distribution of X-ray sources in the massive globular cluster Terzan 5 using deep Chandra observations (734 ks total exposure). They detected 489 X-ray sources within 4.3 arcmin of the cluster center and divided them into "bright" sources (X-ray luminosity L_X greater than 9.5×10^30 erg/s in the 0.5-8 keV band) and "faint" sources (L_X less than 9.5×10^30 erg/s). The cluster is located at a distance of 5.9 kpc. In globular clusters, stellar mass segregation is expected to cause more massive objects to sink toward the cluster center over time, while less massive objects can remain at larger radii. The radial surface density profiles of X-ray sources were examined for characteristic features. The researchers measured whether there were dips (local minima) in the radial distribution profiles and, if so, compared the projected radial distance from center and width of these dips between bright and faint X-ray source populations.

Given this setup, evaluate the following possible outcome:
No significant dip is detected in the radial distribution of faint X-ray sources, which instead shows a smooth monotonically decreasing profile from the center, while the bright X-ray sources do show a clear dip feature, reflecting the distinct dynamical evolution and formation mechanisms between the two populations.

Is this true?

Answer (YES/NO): NO